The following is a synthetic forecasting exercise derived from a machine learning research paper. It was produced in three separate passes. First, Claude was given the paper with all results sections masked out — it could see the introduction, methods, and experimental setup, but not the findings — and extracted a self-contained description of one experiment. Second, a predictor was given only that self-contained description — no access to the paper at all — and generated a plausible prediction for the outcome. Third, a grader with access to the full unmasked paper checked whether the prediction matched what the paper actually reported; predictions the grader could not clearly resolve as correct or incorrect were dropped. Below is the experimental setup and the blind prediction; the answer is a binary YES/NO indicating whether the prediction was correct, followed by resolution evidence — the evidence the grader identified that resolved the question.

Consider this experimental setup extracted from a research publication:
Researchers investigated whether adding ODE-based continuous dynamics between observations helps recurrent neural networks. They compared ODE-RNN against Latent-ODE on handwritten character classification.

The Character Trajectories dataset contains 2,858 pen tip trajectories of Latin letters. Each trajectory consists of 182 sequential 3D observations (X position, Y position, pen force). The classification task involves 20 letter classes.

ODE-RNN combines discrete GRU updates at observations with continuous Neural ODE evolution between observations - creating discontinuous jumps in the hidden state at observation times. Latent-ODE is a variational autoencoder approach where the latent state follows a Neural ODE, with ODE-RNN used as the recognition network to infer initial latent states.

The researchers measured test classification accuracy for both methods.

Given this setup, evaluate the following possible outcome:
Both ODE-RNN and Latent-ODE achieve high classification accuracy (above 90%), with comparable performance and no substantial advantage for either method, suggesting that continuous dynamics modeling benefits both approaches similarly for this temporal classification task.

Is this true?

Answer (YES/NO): NO